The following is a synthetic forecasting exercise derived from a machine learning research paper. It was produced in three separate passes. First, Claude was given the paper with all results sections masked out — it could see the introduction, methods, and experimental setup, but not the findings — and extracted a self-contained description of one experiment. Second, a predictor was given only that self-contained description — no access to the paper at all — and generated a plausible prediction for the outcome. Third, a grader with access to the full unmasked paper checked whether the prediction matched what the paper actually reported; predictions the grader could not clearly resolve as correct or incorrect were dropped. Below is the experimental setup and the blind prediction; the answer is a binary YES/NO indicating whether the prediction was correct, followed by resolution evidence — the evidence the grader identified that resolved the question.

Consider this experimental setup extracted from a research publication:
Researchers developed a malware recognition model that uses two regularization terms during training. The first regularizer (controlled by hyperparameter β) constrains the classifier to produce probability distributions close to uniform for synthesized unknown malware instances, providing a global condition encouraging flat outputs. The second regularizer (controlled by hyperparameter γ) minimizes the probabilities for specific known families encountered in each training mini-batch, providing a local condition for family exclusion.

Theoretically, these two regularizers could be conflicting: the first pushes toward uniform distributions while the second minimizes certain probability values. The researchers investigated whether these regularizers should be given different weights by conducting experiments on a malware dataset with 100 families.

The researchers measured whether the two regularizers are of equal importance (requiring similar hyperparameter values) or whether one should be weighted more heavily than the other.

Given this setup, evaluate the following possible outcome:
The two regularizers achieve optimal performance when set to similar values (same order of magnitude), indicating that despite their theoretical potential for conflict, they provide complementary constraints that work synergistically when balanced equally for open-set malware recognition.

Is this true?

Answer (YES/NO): YES